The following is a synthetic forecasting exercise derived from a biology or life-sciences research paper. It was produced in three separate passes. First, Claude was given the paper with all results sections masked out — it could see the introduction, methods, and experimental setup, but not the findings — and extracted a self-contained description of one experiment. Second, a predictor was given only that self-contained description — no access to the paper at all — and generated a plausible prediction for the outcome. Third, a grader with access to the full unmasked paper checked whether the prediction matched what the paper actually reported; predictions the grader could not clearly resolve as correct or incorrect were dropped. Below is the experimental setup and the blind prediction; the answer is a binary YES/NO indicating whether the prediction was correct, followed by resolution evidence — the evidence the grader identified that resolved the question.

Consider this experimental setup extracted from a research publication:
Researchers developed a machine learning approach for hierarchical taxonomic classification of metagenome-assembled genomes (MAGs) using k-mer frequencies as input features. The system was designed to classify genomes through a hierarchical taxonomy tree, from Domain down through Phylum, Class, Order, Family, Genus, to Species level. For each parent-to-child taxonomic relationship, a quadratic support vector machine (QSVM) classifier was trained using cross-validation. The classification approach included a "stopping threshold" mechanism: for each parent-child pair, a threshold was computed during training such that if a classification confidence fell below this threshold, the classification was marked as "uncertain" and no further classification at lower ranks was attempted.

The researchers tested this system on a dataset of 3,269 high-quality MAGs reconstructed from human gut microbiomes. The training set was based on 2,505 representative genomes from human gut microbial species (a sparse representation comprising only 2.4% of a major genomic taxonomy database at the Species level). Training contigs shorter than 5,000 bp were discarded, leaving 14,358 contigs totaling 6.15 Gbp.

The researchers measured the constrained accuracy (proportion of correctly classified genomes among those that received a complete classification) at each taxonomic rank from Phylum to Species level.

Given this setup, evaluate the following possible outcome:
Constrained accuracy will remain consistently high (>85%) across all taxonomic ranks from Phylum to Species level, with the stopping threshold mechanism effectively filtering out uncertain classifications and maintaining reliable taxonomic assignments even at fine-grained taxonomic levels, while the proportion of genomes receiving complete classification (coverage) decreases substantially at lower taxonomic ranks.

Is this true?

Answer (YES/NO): NO